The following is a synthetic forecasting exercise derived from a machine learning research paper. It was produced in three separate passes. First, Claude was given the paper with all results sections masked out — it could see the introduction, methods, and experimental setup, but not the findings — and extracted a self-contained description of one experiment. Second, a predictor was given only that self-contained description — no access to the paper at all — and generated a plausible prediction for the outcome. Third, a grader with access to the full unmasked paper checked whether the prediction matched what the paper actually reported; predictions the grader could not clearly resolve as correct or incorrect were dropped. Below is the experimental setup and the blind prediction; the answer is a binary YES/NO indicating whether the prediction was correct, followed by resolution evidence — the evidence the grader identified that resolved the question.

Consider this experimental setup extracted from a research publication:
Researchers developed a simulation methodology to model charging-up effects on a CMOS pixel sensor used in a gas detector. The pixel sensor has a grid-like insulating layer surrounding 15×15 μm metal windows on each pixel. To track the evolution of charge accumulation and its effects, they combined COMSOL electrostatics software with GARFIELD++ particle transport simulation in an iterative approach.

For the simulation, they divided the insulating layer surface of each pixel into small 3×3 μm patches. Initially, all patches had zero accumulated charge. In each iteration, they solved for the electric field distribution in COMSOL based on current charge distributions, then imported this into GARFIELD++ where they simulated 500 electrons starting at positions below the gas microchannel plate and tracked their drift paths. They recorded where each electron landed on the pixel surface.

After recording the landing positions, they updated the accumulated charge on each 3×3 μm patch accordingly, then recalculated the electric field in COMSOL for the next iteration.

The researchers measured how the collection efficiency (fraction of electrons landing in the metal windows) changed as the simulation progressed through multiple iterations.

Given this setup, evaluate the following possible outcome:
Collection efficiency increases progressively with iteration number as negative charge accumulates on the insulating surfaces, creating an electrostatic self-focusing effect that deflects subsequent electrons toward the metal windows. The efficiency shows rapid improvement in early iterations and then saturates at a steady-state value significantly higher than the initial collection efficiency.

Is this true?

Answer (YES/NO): YES